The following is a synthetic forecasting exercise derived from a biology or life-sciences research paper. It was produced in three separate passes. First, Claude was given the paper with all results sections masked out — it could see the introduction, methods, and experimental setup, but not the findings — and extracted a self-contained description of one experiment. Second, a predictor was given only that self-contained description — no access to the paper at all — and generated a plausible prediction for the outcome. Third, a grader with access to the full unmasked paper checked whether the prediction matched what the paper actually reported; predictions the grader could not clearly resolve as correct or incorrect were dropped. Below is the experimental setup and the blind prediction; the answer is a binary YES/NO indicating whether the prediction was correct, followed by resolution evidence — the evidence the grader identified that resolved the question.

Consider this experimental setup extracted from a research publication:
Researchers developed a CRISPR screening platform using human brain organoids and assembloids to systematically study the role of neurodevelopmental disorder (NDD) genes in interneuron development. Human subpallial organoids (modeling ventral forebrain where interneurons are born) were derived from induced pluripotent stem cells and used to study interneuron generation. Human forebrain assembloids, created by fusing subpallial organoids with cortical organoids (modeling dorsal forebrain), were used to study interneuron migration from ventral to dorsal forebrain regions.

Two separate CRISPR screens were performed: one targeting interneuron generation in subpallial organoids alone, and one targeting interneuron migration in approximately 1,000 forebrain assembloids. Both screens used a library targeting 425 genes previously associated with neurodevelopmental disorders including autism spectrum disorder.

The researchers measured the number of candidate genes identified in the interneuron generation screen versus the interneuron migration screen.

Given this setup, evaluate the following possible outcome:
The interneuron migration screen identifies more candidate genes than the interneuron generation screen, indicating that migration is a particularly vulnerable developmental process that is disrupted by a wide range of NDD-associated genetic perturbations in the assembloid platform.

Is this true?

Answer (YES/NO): YES